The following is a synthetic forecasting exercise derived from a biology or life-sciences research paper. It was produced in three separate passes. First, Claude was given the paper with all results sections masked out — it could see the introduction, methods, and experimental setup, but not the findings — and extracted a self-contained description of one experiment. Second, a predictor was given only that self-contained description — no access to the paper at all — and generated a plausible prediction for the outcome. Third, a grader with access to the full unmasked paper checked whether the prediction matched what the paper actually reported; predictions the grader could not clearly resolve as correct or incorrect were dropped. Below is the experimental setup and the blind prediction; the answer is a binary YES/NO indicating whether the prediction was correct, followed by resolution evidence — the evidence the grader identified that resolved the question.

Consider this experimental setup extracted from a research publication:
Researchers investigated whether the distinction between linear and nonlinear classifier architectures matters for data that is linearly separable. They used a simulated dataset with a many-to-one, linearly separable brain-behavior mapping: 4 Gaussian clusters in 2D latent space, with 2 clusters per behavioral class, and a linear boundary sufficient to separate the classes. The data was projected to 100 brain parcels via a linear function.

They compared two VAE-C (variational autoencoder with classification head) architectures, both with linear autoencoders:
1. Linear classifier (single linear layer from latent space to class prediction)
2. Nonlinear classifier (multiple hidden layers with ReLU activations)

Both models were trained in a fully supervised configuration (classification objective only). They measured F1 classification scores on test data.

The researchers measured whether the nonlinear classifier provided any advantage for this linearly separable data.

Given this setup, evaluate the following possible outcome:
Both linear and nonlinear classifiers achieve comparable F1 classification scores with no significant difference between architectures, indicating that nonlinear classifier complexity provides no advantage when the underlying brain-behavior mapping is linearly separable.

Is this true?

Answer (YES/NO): YES